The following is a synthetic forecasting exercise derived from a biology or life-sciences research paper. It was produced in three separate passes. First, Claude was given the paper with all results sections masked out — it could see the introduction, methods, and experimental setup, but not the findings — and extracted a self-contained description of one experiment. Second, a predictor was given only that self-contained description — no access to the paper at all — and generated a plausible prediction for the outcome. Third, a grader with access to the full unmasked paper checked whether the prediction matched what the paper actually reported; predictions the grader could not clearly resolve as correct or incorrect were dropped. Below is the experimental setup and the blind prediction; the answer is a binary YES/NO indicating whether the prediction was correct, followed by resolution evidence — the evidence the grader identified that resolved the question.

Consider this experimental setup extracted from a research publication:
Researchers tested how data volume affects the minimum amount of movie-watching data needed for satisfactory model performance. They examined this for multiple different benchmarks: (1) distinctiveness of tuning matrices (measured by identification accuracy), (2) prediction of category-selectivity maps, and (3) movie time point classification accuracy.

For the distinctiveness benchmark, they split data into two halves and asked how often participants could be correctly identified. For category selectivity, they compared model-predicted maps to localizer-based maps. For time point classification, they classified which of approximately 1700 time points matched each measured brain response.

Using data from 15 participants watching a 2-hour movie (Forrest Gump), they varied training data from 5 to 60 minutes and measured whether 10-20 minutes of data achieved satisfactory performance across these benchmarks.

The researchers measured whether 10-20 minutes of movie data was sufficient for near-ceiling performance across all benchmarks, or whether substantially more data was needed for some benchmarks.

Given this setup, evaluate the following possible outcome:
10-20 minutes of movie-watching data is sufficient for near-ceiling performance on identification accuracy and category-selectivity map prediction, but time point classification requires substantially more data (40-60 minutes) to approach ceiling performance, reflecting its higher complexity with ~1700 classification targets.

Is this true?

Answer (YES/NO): NO